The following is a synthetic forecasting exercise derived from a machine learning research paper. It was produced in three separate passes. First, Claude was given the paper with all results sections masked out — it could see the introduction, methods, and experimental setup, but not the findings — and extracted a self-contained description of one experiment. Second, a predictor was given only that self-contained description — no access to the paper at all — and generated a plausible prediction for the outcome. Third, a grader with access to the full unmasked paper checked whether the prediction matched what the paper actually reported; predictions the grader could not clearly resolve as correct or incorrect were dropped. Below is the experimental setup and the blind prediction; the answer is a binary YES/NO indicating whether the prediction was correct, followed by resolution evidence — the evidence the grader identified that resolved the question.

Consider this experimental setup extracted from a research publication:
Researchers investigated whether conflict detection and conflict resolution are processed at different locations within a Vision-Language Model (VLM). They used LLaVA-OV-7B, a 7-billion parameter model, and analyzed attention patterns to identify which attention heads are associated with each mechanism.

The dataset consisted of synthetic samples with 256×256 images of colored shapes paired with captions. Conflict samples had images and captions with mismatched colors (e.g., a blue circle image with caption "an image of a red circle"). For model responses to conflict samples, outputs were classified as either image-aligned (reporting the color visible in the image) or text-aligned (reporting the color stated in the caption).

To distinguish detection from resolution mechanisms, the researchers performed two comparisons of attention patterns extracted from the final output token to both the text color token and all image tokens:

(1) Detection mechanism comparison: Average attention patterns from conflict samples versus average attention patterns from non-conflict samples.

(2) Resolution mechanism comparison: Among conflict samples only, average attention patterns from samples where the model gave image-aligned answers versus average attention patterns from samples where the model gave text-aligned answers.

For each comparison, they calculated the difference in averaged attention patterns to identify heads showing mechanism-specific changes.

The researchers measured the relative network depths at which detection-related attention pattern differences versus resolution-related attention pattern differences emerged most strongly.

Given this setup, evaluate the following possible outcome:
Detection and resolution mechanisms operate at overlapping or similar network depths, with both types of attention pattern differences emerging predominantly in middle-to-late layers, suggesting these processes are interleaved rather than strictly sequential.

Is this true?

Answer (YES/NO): NO